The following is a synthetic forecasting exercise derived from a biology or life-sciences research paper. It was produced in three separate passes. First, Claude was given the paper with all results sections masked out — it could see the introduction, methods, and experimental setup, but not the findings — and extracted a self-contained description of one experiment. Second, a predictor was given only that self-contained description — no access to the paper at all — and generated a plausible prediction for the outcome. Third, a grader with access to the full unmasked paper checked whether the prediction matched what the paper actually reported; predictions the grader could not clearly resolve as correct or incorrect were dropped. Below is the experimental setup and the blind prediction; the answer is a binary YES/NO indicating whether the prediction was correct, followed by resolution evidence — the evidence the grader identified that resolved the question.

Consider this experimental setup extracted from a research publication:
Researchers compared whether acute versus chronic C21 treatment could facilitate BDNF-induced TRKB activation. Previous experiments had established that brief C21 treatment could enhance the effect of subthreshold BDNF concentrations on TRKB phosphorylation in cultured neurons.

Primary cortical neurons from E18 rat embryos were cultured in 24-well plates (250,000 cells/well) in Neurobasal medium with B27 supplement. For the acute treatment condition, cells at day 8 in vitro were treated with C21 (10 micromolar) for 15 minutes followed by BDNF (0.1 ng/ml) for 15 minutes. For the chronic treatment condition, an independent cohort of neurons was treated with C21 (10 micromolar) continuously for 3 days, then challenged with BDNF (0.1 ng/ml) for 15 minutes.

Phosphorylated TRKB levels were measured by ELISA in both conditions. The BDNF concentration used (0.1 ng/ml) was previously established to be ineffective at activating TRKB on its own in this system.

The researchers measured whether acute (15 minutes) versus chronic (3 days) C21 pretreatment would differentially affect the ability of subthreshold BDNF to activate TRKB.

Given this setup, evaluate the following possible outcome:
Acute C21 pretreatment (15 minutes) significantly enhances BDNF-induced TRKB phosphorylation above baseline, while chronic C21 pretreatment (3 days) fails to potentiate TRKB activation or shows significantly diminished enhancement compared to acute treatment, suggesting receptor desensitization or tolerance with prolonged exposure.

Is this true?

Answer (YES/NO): NO